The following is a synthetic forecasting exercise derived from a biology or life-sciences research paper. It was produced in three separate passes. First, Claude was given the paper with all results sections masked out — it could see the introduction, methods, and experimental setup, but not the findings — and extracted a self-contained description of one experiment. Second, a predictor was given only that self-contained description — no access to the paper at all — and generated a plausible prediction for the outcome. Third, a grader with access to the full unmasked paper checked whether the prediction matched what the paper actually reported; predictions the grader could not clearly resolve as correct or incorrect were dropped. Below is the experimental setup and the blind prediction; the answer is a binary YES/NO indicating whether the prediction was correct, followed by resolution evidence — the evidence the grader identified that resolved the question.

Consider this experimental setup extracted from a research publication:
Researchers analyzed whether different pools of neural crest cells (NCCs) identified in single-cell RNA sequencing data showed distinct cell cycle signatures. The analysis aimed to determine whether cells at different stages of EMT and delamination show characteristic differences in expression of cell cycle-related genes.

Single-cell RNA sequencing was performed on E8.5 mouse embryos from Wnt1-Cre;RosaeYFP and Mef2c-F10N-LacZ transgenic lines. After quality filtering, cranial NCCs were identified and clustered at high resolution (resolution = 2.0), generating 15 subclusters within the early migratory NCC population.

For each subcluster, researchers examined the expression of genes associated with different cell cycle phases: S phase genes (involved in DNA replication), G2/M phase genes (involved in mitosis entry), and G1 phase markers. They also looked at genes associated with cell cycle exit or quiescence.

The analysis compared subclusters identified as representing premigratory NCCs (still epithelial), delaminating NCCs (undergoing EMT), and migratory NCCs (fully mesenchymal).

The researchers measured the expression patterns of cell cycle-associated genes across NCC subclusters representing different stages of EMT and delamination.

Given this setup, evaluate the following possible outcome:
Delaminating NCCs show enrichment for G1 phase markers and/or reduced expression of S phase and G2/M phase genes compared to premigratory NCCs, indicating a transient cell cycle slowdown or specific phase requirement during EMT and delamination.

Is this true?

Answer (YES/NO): NO